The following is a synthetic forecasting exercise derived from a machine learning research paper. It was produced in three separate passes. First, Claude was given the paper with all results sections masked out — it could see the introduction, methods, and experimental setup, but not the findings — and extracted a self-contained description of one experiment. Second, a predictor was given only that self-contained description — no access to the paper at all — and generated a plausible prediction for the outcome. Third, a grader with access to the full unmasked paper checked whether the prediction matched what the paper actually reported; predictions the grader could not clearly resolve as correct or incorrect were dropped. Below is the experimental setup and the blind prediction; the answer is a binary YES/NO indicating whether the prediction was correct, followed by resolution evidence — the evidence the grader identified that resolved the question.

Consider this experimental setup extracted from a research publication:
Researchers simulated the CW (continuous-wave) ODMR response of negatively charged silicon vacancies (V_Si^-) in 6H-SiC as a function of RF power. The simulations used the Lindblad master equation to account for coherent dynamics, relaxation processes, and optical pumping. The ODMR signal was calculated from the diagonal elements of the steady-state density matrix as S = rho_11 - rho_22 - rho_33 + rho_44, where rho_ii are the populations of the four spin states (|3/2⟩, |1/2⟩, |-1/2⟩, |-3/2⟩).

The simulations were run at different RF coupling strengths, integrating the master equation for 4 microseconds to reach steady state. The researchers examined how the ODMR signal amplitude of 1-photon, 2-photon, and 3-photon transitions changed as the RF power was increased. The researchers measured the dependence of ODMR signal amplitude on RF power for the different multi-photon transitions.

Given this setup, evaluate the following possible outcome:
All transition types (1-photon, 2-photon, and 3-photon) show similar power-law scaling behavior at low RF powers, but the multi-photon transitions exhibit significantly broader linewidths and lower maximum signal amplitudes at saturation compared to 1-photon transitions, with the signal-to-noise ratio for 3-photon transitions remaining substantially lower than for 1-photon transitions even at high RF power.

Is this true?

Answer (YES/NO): NO